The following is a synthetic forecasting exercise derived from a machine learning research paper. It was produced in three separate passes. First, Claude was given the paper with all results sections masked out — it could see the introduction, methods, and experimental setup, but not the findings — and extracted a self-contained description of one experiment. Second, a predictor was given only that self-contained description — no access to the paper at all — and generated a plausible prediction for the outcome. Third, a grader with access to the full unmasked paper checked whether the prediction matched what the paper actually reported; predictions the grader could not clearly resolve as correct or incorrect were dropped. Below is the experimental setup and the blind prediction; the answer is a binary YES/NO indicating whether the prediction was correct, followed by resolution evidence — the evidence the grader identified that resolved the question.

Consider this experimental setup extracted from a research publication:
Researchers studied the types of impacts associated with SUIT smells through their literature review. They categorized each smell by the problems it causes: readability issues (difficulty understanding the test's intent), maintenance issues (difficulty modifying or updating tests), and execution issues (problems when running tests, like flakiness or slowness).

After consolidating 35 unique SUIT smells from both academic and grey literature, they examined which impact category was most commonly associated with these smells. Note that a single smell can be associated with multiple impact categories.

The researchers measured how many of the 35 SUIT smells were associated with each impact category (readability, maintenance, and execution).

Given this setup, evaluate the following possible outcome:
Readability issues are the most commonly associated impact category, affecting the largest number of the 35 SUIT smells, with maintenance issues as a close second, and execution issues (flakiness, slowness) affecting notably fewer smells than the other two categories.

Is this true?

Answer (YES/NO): NO